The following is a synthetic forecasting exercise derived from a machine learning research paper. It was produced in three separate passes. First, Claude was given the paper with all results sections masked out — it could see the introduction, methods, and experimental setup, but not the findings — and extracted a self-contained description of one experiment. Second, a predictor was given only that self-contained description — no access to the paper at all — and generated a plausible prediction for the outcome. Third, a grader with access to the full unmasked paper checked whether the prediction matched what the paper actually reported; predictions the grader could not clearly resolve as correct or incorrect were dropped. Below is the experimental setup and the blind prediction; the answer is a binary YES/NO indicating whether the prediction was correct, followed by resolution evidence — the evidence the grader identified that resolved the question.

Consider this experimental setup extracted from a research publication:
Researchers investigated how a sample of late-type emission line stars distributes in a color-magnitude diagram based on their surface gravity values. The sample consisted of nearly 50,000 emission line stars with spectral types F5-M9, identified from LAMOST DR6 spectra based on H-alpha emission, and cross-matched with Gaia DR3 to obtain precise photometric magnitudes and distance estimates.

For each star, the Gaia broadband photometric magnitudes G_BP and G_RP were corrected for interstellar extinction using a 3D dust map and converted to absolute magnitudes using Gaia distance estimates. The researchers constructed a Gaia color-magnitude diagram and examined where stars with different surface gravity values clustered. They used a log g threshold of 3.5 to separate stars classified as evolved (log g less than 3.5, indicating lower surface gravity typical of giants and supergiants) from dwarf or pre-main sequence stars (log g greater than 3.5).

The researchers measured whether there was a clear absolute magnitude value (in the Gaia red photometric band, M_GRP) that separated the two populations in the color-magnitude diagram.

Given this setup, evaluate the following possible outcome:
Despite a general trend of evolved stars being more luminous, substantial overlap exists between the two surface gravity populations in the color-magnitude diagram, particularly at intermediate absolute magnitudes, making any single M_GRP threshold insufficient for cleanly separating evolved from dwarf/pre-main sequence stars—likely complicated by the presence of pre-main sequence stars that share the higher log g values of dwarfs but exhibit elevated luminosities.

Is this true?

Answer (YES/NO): NO